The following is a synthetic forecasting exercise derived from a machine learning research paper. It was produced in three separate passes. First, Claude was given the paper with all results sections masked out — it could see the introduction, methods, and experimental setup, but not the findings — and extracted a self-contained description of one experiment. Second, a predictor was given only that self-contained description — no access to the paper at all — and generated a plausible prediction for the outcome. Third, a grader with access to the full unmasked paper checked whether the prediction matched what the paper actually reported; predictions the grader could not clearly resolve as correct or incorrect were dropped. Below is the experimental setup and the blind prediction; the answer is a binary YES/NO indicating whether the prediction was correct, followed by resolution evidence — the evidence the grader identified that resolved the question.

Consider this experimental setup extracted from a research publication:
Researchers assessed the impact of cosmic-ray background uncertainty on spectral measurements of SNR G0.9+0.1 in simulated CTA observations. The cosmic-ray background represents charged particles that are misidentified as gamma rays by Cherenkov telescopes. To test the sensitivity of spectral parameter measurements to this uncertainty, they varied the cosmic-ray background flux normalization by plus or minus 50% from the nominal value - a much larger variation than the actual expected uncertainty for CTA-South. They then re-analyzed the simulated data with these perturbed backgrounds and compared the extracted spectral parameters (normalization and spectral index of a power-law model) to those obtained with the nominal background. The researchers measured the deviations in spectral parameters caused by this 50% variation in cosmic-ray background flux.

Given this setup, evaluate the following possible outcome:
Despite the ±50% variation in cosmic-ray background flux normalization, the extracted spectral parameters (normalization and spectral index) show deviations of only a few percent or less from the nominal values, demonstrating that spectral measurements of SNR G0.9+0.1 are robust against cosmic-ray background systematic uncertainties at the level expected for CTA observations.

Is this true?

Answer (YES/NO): YES